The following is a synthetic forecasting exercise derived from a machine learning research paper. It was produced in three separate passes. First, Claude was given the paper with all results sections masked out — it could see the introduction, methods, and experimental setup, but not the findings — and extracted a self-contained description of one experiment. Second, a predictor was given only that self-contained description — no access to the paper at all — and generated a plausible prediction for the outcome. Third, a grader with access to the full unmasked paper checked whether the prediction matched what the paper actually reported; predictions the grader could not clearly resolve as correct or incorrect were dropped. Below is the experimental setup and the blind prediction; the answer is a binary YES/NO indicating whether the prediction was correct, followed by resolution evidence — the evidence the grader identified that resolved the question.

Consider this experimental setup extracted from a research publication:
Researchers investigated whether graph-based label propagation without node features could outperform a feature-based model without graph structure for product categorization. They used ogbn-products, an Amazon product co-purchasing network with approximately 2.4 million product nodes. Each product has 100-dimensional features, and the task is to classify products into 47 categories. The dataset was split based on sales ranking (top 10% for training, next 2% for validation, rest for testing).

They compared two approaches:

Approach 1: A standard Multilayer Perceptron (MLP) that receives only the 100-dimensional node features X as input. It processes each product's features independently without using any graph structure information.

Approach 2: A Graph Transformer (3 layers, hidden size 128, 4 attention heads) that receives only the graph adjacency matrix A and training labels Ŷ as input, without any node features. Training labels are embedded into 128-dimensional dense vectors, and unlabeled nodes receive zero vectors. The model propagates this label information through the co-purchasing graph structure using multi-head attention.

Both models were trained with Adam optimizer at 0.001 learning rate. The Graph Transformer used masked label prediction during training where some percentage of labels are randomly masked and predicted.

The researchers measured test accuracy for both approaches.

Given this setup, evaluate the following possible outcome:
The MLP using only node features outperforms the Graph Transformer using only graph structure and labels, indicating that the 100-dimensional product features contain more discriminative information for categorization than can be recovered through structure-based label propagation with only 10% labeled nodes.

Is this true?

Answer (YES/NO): NO